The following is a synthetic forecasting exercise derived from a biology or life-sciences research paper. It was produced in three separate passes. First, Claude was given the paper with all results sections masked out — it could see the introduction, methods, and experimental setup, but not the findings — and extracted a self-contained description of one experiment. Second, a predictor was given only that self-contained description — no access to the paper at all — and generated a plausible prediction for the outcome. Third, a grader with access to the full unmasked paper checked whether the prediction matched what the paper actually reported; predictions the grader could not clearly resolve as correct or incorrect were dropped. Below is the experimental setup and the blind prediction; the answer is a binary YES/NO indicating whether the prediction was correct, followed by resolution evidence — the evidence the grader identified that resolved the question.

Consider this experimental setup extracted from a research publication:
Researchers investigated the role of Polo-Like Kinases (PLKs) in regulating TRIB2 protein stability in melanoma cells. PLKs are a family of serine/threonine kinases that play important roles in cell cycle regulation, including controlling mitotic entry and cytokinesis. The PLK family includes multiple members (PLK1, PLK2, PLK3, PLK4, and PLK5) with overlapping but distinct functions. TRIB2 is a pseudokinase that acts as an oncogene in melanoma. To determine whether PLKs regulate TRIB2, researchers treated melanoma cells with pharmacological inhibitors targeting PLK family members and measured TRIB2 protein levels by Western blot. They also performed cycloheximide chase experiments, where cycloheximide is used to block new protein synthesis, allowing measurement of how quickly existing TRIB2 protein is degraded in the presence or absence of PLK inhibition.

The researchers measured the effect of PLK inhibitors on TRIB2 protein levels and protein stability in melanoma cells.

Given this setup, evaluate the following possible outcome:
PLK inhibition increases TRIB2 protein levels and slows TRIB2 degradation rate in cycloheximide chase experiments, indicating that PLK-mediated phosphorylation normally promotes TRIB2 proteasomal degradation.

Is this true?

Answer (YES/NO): NO